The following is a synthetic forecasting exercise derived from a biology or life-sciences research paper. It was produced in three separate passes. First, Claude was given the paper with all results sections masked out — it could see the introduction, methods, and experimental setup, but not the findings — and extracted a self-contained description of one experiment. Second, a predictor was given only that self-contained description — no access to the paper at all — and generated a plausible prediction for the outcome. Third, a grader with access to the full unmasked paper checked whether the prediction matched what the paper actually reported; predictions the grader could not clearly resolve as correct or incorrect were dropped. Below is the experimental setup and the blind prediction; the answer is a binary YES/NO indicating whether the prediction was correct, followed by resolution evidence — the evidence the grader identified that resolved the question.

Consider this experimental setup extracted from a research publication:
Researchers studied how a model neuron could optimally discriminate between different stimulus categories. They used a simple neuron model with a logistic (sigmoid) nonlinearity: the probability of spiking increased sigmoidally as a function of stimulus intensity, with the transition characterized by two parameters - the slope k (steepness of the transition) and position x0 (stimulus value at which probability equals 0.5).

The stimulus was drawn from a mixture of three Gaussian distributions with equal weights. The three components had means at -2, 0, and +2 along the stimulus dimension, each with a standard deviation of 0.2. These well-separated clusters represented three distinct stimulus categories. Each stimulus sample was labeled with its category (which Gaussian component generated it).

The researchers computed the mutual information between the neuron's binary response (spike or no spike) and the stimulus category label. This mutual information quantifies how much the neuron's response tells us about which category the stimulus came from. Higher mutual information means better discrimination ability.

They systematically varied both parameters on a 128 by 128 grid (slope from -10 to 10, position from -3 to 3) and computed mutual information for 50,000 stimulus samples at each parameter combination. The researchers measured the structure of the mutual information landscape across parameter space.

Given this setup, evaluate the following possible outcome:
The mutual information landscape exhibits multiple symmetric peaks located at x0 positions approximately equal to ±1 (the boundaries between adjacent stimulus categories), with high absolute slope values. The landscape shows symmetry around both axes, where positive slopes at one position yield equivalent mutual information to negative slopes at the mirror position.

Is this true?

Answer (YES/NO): YES